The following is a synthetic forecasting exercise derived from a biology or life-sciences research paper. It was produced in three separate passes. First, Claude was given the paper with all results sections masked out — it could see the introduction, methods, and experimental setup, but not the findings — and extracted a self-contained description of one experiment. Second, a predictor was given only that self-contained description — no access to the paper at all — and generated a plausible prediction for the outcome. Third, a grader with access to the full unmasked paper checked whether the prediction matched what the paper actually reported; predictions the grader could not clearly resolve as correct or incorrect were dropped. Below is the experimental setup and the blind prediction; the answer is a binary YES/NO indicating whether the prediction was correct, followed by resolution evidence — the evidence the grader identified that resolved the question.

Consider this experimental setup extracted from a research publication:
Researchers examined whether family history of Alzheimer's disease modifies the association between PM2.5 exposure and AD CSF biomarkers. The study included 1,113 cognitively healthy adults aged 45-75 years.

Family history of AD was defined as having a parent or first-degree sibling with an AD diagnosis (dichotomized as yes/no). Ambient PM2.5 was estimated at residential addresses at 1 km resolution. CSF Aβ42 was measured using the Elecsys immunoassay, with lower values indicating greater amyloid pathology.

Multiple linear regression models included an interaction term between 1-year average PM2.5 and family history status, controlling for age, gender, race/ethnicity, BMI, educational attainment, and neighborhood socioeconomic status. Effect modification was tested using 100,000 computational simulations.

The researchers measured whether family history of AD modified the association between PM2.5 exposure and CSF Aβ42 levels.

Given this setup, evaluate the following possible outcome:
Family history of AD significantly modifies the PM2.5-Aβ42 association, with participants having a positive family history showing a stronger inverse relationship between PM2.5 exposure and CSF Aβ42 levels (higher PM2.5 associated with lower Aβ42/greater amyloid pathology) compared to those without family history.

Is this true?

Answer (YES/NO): NO